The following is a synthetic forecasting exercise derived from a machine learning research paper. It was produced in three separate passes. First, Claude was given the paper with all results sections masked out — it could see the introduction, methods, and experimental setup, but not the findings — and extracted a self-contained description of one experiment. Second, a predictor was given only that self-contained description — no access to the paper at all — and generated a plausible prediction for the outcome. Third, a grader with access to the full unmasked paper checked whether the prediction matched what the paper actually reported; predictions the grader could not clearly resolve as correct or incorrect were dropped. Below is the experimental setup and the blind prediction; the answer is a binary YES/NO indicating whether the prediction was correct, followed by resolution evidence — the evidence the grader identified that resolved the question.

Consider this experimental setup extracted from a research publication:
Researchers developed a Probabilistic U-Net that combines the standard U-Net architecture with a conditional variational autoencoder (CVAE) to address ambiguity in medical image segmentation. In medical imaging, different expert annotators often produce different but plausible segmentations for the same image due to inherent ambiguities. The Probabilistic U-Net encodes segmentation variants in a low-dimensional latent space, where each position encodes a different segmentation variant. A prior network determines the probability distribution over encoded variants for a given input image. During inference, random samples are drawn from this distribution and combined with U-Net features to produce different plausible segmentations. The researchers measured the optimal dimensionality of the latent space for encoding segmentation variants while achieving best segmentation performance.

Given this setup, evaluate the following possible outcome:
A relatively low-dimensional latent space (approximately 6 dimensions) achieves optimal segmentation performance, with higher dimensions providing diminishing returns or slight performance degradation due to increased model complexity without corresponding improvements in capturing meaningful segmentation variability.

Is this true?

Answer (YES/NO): YES